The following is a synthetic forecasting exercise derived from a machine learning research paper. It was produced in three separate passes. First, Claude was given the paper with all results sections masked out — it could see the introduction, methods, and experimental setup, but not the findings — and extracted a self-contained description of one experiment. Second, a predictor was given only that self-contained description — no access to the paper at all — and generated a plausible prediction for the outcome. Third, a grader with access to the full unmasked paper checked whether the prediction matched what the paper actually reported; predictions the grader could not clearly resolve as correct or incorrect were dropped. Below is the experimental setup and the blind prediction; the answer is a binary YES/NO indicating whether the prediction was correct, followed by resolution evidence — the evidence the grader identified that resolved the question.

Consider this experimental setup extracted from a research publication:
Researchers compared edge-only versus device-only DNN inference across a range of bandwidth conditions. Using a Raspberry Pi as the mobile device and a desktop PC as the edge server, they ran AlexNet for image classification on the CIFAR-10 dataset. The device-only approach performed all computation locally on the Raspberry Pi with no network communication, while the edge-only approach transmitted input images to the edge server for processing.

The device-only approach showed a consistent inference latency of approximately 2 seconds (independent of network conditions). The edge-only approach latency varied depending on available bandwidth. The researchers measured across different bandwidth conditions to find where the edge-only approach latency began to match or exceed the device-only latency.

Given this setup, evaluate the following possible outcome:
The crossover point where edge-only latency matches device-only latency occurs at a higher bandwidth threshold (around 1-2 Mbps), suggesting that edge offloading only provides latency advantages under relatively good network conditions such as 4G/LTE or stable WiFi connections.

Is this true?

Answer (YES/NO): NO